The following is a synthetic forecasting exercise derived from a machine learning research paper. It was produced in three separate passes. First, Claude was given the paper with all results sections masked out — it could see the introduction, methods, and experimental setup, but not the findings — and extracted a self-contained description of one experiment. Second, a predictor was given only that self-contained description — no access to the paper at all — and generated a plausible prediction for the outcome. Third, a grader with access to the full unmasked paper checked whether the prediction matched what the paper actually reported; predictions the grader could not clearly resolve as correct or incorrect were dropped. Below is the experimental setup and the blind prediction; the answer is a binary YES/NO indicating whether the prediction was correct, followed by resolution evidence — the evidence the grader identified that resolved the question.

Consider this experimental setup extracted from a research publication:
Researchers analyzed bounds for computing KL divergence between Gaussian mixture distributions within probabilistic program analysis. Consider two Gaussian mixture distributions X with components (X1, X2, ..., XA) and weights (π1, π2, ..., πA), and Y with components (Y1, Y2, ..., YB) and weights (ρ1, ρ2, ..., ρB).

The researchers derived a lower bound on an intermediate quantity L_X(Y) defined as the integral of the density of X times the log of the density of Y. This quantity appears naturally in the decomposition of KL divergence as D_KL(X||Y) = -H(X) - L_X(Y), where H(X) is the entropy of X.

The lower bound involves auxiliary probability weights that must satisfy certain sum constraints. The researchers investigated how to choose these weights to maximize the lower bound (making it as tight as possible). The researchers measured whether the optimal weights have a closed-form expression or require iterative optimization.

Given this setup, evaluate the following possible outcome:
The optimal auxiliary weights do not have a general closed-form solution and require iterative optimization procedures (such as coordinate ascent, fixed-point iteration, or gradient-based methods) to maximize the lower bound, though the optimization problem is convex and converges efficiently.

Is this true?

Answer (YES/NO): NO